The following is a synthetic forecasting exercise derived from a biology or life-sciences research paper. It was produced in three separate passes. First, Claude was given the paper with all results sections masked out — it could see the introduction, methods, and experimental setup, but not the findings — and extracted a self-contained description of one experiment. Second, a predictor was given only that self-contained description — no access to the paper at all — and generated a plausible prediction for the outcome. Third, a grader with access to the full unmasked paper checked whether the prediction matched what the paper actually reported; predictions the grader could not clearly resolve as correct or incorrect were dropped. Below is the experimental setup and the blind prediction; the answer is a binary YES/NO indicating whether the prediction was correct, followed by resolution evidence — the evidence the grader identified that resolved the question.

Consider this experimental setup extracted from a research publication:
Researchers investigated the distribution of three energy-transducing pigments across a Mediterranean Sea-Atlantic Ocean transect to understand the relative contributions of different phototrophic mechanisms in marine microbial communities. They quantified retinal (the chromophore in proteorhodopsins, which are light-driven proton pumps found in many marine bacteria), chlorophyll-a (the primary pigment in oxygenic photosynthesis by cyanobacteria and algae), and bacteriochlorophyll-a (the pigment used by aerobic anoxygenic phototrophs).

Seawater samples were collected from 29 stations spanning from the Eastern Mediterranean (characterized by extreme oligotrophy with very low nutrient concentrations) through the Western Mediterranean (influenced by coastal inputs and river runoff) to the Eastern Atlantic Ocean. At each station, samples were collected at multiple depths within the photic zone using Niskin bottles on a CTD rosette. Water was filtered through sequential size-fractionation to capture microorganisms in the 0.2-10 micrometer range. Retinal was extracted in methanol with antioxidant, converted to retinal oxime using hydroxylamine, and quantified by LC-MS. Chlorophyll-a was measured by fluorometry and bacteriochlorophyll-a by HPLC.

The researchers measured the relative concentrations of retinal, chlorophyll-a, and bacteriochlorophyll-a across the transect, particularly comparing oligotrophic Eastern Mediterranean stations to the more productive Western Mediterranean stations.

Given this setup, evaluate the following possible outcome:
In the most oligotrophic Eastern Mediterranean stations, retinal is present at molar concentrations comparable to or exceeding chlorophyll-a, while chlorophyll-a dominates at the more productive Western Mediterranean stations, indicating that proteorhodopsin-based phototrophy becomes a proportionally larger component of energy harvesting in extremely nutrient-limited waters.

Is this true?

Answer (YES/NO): NO